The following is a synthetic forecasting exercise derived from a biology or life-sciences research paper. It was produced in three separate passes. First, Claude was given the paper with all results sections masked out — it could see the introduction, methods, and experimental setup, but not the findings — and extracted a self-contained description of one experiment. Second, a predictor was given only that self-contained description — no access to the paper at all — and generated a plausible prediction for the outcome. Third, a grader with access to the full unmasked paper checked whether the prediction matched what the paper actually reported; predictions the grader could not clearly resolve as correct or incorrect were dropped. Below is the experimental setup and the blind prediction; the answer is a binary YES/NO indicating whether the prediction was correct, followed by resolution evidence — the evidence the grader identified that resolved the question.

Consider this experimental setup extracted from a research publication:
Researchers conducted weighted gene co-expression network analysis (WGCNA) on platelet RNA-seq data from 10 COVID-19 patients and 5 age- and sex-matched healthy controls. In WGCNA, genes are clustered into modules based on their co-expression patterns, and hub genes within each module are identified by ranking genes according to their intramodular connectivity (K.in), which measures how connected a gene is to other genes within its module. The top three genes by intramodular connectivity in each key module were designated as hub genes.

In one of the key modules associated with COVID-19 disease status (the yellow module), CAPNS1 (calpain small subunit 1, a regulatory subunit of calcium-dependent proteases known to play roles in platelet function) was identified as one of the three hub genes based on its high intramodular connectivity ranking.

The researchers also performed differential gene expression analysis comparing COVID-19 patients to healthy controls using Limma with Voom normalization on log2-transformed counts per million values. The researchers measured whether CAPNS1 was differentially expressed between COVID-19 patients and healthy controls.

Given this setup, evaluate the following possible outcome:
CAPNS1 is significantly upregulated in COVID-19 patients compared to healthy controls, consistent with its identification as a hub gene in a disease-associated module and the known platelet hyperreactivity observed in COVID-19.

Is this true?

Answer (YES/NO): NO